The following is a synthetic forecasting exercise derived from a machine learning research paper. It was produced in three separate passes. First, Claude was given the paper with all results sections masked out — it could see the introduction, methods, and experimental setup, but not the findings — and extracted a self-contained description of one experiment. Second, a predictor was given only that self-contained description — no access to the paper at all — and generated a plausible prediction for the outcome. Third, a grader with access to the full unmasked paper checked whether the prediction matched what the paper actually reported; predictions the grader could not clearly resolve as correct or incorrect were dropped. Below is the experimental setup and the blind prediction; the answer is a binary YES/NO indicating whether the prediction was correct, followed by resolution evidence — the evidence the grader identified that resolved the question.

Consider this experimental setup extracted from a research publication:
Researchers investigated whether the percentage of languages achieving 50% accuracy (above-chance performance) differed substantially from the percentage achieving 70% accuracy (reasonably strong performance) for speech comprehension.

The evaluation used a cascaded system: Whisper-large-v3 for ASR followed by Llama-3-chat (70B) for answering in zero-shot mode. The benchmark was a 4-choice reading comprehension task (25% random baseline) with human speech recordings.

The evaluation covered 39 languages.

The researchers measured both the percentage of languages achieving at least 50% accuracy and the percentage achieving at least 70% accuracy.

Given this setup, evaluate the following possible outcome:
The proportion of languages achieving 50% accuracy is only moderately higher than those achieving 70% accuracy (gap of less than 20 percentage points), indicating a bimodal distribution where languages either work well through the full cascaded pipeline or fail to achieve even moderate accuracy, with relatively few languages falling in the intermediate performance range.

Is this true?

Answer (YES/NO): YES